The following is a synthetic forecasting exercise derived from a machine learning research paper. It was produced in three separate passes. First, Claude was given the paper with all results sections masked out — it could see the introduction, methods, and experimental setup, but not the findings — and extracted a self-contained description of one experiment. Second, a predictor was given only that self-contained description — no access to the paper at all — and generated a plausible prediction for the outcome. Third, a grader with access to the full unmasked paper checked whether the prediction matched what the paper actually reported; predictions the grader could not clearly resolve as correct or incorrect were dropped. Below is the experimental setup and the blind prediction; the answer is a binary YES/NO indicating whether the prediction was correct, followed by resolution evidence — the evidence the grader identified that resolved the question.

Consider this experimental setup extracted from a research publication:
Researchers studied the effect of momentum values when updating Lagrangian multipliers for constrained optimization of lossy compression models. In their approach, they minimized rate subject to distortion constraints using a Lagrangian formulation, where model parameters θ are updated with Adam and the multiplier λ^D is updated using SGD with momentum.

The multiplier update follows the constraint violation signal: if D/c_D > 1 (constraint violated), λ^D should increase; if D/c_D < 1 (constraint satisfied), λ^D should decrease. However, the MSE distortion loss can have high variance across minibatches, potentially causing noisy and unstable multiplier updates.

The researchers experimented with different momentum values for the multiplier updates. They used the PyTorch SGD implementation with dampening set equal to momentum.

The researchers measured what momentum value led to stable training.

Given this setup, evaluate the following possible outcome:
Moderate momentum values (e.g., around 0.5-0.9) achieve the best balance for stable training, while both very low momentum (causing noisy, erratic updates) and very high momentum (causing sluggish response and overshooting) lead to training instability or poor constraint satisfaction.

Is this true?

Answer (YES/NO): NO